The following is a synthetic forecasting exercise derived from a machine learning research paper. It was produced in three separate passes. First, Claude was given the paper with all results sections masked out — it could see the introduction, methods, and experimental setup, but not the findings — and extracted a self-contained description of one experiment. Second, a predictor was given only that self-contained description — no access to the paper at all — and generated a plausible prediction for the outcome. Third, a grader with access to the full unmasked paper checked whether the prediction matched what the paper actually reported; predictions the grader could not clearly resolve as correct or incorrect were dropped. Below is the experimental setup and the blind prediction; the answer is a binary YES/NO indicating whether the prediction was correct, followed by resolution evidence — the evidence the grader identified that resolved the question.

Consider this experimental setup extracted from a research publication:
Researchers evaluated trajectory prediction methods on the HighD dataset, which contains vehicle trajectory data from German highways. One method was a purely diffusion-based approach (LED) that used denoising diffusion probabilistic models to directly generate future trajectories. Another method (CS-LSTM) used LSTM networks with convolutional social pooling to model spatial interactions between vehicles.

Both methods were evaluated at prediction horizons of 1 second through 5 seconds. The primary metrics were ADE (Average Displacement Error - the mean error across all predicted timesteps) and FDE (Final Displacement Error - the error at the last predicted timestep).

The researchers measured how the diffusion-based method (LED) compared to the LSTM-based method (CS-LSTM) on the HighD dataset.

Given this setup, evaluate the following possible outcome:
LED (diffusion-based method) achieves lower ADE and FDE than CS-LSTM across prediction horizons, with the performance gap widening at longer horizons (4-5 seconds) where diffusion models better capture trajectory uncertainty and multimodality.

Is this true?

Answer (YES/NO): NO